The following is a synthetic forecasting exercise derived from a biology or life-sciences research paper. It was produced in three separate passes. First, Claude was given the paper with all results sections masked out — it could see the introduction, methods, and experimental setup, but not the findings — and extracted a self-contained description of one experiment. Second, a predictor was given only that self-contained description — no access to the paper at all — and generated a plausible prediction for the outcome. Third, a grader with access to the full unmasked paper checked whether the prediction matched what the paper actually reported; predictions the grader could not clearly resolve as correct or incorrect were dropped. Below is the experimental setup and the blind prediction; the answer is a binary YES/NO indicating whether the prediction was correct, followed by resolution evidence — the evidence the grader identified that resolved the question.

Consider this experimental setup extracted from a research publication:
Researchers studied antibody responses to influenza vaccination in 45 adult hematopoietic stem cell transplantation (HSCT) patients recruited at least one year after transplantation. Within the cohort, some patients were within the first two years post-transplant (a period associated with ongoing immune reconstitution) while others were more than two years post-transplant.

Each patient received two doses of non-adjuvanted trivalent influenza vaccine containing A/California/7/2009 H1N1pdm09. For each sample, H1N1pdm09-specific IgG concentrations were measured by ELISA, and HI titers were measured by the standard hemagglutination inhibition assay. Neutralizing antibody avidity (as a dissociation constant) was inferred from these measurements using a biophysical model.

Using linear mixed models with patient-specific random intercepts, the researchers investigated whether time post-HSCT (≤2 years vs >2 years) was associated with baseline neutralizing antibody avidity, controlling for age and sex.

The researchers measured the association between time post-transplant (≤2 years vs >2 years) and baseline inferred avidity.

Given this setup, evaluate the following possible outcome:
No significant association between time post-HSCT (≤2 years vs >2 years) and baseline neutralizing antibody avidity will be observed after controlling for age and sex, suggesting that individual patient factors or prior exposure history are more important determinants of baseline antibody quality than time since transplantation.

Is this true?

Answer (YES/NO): YES